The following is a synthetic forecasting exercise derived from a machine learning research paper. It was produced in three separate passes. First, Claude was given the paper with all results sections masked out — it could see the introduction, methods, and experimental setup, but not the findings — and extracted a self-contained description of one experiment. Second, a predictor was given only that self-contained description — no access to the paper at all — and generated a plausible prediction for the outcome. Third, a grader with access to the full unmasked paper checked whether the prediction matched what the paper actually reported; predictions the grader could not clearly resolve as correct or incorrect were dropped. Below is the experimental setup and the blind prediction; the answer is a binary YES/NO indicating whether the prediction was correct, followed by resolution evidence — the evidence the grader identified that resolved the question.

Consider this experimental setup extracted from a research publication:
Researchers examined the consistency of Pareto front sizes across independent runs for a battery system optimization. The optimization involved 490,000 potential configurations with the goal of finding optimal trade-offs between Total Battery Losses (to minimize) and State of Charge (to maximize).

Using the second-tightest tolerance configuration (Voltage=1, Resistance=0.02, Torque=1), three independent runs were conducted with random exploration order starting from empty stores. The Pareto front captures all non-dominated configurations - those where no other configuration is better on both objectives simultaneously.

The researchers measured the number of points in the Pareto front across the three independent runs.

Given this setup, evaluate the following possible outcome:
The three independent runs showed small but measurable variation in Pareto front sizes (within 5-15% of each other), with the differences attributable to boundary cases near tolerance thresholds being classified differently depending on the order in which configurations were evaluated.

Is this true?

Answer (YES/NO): NO